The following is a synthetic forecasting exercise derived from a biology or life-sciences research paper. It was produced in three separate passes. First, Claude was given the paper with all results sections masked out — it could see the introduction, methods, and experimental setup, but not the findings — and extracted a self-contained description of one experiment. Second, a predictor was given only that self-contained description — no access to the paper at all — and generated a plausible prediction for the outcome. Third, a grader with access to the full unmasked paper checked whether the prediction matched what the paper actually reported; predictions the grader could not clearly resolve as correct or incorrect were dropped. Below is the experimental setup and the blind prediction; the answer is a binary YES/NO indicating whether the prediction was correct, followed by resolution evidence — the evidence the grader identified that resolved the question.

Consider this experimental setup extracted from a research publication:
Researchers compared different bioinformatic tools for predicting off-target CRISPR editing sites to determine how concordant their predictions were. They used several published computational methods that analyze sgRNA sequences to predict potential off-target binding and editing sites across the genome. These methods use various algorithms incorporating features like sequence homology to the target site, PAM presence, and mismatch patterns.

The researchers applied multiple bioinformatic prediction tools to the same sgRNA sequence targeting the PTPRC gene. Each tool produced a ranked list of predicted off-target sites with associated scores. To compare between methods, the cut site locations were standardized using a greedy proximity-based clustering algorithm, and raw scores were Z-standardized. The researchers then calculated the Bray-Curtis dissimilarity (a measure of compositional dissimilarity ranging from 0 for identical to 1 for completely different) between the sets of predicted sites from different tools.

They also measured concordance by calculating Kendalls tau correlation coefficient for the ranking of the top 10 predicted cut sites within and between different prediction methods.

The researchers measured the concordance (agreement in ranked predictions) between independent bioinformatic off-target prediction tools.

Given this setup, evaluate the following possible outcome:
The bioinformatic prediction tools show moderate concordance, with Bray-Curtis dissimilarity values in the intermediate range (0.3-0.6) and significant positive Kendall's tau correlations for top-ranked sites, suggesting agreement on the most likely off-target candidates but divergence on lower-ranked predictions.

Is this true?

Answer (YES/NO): NO